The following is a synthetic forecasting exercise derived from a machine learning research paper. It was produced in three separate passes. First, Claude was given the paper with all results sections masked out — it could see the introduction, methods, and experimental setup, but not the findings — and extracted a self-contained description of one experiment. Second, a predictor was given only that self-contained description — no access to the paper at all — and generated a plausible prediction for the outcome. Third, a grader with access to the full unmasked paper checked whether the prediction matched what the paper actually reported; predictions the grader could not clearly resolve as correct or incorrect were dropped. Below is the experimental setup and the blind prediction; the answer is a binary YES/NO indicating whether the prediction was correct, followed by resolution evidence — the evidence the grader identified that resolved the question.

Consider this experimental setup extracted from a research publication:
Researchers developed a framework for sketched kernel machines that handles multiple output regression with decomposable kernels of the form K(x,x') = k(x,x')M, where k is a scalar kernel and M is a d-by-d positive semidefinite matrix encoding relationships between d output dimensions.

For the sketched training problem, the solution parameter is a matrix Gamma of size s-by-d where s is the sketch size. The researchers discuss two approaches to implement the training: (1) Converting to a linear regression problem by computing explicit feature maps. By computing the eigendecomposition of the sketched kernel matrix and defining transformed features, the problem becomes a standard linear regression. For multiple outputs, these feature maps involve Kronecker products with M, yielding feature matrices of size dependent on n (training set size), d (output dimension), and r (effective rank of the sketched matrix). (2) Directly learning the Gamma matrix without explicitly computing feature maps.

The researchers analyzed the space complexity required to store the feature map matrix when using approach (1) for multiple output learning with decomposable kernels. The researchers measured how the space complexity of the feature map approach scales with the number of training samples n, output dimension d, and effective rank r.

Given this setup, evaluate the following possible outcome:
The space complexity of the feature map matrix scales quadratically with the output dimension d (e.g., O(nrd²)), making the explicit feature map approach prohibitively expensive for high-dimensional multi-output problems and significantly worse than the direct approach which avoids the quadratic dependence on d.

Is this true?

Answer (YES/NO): YES